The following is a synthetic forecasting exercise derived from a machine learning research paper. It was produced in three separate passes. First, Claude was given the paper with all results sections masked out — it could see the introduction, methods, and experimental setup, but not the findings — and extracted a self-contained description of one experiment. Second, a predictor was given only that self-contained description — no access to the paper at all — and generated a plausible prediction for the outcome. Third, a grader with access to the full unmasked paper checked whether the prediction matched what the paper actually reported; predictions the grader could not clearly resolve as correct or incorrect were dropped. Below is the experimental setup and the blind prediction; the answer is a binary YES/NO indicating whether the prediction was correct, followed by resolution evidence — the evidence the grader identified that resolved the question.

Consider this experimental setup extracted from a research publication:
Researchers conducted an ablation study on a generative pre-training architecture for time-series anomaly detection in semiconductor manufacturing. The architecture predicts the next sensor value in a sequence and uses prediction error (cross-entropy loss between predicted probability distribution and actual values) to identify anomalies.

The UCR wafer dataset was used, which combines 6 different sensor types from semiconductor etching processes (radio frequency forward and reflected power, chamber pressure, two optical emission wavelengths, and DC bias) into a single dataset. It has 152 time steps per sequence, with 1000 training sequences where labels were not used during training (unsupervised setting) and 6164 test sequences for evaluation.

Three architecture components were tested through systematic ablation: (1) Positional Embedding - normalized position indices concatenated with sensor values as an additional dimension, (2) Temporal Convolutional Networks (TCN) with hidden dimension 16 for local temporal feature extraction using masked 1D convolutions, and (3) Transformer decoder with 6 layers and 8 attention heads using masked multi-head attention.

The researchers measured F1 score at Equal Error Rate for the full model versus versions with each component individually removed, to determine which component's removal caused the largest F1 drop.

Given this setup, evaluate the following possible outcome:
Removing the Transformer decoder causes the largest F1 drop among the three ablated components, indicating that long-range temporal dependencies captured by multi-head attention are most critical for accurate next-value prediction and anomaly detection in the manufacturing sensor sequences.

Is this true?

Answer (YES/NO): YES